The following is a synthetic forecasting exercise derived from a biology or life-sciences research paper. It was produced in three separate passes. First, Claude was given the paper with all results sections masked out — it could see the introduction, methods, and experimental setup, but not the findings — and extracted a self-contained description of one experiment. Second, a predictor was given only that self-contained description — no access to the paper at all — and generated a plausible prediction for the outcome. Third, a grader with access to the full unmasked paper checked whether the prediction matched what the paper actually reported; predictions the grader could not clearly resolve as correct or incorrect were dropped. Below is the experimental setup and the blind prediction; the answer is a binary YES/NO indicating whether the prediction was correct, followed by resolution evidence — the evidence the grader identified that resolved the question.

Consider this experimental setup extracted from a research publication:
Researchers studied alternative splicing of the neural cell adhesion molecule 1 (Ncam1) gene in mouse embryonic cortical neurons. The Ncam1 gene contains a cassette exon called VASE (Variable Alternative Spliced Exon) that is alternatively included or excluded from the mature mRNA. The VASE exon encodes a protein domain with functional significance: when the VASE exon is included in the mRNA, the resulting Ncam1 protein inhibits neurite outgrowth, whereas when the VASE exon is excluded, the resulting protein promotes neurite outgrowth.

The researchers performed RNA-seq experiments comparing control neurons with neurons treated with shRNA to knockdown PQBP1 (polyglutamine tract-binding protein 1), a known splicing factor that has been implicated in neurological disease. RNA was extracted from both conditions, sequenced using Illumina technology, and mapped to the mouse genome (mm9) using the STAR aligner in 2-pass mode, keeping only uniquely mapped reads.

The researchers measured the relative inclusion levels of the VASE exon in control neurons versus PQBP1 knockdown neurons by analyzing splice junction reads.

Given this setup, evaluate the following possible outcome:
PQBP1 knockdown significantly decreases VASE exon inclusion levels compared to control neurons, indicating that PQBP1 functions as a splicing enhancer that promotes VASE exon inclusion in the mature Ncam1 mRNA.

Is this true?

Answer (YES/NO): NO